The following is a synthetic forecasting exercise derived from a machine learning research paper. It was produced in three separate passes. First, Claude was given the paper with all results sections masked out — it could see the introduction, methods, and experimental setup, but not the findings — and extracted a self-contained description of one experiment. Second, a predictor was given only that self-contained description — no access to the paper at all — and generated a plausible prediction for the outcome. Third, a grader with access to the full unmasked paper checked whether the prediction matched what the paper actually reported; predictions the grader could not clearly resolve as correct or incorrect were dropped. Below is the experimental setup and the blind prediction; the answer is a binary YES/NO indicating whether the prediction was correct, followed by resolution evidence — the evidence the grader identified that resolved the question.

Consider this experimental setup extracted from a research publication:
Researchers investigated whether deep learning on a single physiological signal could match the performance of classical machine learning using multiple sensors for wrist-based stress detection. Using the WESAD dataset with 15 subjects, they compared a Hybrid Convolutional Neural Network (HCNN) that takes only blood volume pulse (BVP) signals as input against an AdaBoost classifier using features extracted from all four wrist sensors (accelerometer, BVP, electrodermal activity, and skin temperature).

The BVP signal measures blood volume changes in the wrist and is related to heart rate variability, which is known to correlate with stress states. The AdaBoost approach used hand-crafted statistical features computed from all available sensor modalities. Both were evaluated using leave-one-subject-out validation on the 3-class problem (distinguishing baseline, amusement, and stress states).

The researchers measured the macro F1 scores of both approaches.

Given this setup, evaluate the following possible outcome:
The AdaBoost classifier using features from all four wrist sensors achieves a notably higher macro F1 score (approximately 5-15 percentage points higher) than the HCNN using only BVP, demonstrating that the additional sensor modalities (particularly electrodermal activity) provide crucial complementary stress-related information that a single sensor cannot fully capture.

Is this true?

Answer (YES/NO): NO